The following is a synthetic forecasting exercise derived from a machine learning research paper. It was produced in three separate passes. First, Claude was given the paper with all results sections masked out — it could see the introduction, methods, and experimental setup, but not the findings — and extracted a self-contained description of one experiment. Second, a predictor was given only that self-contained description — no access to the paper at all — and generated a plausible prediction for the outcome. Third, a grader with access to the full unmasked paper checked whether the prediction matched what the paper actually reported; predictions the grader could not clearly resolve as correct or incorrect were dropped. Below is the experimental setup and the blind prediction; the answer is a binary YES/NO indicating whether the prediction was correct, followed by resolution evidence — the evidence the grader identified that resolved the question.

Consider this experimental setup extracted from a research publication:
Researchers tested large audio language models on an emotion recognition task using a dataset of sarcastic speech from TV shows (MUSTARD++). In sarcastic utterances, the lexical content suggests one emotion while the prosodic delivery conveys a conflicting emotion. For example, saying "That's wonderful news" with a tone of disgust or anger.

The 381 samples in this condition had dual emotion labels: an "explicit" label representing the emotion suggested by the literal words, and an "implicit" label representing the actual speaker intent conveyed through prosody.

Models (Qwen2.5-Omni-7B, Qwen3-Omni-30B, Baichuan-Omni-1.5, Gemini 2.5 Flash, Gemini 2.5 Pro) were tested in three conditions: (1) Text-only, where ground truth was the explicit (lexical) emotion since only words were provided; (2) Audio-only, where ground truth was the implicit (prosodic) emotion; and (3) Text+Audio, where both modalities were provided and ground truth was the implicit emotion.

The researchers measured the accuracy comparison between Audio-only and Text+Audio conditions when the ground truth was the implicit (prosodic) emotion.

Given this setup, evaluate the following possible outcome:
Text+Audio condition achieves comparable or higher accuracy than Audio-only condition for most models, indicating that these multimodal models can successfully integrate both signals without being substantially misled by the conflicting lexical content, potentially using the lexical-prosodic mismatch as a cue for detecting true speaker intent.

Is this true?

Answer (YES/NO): YES